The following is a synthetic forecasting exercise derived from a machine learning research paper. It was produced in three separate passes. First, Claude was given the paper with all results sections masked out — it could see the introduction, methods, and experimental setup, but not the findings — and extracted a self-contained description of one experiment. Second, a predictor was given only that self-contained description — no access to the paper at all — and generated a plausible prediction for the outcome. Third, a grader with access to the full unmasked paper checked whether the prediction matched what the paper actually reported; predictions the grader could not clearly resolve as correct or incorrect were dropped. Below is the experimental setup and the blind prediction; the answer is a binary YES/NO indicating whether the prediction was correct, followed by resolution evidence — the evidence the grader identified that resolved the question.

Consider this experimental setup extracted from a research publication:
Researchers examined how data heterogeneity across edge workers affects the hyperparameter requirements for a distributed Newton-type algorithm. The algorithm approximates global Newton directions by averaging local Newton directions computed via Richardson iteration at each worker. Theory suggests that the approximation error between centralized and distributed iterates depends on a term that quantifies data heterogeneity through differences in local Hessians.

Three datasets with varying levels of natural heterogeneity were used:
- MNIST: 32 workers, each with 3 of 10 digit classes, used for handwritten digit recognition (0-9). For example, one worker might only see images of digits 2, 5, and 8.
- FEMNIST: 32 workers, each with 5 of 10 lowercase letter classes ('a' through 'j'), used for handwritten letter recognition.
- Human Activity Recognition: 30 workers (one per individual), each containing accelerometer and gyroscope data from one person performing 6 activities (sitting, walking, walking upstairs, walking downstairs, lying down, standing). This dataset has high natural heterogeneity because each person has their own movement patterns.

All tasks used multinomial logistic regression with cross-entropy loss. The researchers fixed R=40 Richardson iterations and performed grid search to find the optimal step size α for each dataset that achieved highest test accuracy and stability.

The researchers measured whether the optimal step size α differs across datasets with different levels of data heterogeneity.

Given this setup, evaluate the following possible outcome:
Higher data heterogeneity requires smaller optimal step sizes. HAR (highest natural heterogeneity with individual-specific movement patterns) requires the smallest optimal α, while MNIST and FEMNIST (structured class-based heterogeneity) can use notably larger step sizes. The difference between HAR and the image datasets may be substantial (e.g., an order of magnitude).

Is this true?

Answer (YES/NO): NO